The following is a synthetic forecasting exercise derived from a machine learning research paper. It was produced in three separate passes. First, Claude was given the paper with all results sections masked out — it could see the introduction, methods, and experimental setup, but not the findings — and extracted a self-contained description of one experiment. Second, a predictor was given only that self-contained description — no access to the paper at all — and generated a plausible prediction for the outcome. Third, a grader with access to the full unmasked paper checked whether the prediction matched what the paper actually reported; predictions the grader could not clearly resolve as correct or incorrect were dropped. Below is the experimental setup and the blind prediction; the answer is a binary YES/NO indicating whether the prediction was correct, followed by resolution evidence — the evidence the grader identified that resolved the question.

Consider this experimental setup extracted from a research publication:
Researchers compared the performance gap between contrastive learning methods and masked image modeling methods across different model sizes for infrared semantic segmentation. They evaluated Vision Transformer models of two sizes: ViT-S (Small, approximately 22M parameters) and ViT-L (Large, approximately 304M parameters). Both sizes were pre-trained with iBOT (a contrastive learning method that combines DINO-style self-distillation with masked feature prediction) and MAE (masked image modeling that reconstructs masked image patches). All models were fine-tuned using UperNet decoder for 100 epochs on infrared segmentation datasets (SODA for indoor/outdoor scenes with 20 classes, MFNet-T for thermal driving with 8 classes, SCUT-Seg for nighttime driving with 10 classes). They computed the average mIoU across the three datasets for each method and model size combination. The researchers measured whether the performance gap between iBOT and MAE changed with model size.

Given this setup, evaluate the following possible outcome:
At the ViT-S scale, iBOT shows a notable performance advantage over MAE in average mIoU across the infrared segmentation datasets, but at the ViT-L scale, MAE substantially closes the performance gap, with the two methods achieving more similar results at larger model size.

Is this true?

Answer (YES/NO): YES